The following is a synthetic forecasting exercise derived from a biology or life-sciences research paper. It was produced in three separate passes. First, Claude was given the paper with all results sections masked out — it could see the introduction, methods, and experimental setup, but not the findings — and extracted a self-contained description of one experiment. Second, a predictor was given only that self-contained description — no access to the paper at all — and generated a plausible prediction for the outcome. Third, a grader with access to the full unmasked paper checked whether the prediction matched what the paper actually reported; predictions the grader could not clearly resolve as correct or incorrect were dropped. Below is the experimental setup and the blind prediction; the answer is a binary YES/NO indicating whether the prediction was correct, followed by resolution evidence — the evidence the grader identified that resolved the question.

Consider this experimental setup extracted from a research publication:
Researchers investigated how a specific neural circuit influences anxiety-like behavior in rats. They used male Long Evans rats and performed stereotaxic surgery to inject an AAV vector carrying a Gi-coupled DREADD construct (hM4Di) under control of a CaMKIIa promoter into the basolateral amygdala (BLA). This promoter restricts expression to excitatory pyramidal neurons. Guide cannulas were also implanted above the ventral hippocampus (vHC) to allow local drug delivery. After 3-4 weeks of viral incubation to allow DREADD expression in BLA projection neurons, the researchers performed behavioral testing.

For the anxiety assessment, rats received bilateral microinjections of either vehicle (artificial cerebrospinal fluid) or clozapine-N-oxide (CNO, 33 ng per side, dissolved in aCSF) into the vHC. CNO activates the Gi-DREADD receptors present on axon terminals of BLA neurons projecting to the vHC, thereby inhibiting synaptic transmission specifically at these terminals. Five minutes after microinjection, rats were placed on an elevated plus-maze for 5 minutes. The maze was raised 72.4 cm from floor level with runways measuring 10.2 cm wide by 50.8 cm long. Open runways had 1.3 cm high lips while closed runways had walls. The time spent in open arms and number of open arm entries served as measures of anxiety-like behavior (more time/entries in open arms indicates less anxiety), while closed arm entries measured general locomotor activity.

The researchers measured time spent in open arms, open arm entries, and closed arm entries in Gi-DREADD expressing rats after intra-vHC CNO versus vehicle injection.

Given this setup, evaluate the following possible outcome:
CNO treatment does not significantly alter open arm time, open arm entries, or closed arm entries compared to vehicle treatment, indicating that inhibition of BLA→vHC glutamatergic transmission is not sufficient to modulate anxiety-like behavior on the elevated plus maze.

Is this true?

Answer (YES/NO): NO